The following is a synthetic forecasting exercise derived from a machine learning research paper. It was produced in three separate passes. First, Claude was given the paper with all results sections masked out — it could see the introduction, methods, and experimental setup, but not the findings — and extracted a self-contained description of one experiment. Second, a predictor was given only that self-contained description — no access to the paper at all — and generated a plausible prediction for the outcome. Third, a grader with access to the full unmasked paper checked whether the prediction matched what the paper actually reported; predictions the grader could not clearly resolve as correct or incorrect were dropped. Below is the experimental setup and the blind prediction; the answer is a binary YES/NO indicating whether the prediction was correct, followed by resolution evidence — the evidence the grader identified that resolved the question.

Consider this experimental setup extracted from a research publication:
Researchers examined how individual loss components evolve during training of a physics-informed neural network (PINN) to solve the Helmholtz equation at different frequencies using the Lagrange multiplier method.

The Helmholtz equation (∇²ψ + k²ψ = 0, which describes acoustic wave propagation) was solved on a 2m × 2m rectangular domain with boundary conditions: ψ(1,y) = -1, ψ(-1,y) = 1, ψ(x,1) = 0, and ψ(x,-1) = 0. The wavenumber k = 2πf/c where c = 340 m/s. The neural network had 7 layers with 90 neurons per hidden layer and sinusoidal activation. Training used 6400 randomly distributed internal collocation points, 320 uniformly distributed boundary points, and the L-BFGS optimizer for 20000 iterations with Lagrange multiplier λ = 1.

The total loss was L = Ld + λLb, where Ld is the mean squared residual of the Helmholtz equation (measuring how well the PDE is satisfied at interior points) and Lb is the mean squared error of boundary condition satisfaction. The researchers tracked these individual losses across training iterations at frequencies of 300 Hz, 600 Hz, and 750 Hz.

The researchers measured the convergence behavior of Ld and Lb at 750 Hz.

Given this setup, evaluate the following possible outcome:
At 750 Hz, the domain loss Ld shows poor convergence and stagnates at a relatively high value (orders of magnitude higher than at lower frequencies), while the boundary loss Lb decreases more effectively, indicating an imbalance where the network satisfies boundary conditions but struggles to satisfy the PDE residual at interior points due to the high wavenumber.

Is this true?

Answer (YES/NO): NO